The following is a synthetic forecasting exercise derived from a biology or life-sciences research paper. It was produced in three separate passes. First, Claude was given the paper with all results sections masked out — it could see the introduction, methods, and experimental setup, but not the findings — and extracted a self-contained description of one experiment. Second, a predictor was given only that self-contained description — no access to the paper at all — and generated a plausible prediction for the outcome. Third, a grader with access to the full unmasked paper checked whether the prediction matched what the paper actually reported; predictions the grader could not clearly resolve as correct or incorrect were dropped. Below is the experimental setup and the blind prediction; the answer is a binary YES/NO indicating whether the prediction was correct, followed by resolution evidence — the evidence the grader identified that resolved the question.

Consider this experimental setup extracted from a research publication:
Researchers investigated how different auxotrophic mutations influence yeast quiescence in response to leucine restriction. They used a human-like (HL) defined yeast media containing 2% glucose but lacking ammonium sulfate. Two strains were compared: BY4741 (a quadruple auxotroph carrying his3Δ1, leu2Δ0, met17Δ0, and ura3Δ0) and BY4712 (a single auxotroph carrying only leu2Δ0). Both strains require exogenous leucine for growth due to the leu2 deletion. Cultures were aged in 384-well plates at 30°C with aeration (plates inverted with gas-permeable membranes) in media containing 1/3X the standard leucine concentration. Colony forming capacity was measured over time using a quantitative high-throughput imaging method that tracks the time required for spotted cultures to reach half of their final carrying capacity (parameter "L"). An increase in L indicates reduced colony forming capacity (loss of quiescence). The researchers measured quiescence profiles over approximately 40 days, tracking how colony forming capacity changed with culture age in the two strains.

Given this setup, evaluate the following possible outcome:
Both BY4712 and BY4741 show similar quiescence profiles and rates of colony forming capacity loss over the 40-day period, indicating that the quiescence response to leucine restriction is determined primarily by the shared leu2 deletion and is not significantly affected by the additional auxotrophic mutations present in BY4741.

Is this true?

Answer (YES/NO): NO